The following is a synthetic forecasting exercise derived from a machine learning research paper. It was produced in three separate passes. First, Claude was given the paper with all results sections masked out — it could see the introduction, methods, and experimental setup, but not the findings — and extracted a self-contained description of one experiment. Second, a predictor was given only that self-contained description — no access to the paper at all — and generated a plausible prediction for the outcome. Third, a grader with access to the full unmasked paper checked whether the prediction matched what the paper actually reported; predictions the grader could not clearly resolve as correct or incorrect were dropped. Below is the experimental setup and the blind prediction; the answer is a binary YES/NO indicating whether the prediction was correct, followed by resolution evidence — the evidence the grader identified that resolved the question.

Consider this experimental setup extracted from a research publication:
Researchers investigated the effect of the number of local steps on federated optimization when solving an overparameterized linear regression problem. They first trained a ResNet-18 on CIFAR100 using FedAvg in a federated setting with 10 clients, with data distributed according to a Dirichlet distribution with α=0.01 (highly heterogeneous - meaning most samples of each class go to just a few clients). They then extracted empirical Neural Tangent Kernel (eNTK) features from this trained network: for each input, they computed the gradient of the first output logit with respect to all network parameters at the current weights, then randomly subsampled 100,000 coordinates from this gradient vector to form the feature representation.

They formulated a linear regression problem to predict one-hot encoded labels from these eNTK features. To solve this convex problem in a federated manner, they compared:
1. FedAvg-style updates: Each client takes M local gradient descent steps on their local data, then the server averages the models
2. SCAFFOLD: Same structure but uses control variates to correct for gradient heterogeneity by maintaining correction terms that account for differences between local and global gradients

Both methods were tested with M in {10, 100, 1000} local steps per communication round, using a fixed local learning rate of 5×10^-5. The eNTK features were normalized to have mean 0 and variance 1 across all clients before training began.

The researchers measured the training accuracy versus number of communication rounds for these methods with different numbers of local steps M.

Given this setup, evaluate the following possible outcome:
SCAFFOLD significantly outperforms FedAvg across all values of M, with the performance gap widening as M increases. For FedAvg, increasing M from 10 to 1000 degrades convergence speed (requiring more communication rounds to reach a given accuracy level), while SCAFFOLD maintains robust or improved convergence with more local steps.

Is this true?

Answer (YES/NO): YES